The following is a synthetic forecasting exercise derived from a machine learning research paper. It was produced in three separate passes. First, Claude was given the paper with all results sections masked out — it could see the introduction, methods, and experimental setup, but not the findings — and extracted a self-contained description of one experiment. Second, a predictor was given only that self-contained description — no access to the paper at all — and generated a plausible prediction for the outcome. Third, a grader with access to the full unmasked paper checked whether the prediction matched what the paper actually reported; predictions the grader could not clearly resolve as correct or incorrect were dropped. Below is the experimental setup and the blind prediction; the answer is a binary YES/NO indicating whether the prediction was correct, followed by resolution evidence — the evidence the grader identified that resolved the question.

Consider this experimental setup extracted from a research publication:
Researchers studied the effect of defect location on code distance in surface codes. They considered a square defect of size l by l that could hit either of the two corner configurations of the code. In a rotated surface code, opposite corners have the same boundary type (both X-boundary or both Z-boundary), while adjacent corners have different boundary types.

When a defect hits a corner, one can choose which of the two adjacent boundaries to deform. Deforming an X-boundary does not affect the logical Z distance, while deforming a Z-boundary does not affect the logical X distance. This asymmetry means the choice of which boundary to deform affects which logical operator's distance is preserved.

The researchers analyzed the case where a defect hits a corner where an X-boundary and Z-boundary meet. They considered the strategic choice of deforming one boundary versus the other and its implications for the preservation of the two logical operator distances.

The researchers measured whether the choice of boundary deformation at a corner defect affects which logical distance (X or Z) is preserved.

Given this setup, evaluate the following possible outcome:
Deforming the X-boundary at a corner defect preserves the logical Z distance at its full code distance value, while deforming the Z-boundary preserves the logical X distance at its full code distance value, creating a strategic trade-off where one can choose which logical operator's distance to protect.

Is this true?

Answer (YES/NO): YES